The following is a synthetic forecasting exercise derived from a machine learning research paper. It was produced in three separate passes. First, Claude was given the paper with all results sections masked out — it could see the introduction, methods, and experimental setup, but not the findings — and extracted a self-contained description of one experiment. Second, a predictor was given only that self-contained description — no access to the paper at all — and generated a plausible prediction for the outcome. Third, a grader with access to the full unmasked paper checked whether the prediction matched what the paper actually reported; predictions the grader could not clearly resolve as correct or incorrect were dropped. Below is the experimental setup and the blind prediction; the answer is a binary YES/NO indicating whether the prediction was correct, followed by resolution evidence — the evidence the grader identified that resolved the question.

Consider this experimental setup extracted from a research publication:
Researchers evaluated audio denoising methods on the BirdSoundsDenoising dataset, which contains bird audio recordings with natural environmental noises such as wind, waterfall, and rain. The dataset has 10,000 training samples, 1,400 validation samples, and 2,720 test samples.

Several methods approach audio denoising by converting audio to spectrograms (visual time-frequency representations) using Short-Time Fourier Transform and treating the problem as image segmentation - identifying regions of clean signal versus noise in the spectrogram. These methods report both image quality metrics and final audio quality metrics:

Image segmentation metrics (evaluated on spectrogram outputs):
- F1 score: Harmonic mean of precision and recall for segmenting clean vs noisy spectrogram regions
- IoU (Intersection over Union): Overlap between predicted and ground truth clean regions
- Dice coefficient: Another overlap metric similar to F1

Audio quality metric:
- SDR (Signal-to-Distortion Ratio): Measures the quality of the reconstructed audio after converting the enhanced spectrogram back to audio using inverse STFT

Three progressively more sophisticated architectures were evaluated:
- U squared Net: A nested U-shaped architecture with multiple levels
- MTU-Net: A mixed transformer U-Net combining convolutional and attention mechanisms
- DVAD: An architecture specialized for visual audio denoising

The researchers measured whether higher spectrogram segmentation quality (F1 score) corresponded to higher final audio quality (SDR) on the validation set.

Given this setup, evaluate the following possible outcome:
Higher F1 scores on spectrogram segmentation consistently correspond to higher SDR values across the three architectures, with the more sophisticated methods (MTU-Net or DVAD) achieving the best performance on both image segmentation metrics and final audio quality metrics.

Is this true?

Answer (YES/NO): YES